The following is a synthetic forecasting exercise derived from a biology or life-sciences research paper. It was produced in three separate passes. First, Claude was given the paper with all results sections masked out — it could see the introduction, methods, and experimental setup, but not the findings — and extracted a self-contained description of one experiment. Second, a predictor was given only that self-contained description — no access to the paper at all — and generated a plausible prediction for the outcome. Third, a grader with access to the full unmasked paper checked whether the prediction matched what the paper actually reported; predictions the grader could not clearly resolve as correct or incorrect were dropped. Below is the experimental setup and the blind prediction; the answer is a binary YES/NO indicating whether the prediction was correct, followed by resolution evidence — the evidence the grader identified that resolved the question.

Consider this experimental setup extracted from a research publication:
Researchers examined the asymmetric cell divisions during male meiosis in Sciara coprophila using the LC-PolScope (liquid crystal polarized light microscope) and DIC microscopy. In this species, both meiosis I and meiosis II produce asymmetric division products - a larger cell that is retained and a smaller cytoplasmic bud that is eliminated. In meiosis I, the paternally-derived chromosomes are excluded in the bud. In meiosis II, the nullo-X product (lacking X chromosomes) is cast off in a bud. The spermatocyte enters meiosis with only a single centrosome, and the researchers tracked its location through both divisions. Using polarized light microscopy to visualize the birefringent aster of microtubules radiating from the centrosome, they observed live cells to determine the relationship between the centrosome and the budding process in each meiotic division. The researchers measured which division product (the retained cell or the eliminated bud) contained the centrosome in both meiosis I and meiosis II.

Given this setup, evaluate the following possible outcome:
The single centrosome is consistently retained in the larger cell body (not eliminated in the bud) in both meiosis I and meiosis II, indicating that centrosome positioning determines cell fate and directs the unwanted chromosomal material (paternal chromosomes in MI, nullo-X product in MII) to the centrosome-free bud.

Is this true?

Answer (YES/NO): YES